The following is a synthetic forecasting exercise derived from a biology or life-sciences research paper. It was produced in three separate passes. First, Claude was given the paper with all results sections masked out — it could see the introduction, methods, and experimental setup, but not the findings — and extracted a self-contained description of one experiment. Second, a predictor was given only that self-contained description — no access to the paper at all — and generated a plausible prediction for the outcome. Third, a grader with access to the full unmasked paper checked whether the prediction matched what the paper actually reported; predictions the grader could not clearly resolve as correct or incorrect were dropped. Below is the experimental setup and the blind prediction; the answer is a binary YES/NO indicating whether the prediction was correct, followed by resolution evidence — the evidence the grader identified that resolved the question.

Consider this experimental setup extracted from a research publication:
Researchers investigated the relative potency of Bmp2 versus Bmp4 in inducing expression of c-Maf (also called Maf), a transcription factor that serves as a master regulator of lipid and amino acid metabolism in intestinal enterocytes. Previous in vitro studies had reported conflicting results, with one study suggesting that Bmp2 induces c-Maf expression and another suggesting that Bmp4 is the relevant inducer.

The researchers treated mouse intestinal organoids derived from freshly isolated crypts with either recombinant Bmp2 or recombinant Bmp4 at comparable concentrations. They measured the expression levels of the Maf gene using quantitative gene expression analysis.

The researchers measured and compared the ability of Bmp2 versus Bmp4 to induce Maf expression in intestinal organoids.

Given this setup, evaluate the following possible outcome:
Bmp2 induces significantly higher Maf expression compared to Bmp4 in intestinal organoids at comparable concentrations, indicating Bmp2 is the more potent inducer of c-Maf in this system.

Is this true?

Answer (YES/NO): NO